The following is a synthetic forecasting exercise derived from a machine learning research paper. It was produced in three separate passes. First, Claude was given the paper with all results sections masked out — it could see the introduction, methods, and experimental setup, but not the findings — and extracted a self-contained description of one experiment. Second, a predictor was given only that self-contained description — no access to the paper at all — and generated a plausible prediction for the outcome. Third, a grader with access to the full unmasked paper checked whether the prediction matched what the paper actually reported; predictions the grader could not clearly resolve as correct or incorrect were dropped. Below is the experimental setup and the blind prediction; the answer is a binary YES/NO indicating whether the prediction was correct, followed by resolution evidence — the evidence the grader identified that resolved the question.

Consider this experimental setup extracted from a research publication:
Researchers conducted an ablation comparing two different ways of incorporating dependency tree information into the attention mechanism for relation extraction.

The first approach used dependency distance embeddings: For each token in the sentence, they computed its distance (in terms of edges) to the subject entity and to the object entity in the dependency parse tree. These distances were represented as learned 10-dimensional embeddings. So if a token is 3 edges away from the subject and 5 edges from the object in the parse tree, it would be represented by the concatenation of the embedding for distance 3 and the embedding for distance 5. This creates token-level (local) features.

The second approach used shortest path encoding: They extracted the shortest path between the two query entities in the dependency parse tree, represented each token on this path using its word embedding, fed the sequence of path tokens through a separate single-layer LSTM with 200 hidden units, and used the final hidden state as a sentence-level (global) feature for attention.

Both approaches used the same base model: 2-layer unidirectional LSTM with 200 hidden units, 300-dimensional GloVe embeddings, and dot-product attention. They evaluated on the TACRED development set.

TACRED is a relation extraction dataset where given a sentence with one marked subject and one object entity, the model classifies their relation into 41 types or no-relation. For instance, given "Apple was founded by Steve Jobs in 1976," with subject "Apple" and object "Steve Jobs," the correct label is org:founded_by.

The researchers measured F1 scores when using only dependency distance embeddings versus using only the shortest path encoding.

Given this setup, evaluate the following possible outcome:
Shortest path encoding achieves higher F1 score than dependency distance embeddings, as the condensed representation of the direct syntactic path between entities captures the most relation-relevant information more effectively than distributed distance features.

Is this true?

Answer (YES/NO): NO